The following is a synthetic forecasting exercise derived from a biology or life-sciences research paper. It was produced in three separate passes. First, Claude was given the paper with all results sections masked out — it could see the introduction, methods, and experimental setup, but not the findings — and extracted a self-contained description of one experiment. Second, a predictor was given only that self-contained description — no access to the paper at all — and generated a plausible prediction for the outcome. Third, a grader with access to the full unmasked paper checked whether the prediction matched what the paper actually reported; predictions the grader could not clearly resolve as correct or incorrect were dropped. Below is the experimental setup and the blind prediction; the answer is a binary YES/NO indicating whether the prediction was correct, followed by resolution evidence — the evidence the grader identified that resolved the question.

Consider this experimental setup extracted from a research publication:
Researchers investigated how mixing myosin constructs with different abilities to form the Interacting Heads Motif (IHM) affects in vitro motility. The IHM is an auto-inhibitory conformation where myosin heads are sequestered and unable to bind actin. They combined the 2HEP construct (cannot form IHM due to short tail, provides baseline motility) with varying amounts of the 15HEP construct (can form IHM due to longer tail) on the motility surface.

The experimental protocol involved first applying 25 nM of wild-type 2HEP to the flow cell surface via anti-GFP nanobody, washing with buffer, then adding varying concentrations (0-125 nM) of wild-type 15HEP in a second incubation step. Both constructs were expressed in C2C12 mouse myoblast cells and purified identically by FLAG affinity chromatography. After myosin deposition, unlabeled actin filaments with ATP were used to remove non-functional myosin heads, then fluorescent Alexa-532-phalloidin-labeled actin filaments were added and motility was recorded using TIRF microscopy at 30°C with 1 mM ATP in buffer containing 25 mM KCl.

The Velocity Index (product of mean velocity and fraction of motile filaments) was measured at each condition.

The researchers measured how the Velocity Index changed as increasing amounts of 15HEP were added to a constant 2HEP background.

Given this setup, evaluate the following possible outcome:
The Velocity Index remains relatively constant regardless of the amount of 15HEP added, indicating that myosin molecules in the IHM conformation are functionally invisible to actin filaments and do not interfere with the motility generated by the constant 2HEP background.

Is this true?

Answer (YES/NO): NO